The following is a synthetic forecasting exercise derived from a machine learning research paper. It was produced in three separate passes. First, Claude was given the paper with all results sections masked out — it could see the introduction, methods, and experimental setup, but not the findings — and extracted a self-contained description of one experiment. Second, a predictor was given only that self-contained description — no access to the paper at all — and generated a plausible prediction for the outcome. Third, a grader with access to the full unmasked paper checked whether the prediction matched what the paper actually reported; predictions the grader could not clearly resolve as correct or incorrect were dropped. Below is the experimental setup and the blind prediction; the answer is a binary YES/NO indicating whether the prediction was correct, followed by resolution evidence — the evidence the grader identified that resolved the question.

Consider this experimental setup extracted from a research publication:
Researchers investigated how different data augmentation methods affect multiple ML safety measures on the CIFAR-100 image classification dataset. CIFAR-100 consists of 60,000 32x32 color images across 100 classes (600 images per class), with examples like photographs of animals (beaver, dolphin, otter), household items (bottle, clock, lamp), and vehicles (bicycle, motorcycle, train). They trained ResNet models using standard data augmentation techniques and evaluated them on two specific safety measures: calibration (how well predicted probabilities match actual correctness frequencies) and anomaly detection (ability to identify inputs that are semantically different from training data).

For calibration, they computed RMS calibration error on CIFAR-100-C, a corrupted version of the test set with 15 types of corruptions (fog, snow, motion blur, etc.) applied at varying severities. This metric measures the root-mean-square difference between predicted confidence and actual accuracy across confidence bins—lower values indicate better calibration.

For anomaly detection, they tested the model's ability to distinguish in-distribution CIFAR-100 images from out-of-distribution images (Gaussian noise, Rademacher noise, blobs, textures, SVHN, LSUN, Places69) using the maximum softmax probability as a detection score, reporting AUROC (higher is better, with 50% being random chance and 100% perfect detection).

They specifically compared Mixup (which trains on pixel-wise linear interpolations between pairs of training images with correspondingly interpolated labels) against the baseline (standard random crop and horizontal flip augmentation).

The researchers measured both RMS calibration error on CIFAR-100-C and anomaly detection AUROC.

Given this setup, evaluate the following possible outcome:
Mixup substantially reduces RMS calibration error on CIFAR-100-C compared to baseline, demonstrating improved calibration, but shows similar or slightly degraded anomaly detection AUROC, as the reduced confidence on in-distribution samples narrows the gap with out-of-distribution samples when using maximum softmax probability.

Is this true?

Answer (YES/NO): NO